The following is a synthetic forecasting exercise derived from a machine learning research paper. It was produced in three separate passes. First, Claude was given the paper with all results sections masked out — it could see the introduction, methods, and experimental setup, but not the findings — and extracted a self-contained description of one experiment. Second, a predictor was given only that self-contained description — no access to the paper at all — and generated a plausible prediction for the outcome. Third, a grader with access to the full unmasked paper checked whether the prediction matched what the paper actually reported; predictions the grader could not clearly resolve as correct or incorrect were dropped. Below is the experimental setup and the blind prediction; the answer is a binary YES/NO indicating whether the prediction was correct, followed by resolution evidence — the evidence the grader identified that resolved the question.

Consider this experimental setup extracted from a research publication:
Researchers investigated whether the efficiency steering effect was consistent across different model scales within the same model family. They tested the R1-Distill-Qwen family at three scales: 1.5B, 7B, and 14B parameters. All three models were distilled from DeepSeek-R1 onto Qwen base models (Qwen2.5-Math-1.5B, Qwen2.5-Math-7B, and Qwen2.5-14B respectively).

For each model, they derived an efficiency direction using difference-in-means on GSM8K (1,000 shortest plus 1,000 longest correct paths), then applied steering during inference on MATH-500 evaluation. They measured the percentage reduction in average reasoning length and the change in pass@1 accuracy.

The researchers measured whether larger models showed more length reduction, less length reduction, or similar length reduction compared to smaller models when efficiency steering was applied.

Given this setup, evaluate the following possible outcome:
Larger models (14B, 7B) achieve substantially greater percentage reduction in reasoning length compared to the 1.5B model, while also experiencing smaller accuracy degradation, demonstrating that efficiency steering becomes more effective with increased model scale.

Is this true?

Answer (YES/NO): NO